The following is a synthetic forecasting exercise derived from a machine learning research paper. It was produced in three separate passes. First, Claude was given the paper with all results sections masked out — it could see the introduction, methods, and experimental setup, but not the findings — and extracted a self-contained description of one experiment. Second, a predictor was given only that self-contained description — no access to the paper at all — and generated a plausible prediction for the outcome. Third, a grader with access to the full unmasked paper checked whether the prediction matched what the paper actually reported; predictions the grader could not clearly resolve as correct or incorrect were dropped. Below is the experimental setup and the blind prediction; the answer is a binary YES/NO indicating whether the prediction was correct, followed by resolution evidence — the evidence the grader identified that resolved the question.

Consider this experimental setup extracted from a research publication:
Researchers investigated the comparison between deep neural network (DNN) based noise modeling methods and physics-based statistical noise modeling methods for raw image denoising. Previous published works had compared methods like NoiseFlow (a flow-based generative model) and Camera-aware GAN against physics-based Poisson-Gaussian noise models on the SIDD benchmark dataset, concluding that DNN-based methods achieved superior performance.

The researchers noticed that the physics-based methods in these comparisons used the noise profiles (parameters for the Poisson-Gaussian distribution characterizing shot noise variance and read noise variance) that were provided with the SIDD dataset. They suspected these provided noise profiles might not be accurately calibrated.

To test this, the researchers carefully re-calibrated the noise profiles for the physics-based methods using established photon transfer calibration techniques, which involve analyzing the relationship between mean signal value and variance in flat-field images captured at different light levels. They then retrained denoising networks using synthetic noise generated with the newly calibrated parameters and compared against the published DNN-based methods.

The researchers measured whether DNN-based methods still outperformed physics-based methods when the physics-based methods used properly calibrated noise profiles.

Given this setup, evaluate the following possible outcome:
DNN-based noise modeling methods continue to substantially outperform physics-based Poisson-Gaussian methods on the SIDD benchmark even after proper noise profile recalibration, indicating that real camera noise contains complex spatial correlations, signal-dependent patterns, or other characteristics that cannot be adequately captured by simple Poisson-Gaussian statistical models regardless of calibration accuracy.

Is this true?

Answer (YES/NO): NO